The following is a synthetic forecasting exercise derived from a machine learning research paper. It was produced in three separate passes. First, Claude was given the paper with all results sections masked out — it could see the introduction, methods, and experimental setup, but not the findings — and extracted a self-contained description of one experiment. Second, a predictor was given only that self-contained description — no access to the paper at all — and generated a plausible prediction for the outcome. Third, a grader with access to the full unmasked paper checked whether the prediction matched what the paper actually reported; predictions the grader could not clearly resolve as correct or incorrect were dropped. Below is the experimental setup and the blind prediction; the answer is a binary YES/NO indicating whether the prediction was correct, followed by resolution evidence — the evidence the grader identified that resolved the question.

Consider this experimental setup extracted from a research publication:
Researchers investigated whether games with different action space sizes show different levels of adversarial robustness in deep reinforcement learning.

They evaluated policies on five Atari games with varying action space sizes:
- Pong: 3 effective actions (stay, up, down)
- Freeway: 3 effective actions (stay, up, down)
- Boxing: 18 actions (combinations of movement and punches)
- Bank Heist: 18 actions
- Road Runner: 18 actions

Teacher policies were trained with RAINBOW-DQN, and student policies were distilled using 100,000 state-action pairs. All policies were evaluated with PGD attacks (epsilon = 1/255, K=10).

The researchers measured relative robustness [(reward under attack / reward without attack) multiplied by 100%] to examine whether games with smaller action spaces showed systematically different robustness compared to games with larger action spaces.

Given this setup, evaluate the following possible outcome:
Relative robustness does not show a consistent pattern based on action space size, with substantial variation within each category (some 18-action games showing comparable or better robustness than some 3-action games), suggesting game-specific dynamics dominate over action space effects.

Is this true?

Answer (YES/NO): YES